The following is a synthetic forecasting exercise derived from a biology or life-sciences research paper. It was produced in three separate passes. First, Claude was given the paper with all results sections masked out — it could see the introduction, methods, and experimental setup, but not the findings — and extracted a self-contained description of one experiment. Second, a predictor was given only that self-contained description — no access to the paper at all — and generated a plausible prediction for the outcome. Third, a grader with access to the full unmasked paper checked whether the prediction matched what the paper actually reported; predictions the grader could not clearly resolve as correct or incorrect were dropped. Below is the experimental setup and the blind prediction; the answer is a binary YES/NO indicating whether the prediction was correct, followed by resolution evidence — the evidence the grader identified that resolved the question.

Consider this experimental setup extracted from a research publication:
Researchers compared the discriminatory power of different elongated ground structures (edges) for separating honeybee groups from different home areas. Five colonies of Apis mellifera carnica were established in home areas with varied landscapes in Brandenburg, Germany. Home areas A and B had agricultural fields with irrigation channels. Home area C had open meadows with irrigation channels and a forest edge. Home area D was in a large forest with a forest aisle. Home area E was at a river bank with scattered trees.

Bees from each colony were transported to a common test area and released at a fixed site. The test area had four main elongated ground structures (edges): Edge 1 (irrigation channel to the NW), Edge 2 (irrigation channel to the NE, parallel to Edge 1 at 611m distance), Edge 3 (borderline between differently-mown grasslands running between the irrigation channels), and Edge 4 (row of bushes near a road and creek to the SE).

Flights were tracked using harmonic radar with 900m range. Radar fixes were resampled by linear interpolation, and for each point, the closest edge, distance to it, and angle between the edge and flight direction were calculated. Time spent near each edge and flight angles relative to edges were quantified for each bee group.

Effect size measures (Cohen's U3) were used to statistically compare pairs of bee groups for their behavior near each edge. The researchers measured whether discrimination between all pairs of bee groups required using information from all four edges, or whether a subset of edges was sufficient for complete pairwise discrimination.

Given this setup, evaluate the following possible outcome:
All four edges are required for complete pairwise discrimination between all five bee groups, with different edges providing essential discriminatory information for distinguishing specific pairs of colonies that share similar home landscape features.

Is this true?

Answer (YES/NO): YES